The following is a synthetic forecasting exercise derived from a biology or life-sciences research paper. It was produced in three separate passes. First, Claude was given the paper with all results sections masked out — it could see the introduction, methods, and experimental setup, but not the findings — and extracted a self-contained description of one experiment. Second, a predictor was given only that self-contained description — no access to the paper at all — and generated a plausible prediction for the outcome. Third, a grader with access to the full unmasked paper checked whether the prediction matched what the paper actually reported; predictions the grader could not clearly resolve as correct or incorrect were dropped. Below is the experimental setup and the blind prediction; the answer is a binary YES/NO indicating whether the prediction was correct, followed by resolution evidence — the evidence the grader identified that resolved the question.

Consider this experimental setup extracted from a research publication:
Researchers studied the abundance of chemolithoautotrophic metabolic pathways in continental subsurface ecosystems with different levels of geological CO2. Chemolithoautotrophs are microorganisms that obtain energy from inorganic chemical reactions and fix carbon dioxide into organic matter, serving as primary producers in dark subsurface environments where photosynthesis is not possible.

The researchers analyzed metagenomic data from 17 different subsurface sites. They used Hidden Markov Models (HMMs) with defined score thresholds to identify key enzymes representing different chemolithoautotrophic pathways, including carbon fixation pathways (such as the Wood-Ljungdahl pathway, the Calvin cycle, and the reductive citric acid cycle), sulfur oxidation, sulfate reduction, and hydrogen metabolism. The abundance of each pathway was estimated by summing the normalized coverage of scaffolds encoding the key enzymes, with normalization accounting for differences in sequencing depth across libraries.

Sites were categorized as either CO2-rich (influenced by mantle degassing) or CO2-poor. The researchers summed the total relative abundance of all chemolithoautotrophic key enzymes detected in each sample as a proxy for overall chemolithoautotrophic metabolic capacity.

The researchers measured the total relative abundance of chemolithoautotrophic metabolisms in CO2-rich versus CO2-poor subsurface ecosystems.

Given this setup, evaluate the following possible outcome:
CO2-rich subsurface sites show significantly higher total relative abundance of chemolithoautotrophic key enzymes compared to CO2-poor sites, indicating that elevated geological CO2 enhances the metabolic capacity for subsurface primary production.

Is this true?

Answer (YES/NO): NO